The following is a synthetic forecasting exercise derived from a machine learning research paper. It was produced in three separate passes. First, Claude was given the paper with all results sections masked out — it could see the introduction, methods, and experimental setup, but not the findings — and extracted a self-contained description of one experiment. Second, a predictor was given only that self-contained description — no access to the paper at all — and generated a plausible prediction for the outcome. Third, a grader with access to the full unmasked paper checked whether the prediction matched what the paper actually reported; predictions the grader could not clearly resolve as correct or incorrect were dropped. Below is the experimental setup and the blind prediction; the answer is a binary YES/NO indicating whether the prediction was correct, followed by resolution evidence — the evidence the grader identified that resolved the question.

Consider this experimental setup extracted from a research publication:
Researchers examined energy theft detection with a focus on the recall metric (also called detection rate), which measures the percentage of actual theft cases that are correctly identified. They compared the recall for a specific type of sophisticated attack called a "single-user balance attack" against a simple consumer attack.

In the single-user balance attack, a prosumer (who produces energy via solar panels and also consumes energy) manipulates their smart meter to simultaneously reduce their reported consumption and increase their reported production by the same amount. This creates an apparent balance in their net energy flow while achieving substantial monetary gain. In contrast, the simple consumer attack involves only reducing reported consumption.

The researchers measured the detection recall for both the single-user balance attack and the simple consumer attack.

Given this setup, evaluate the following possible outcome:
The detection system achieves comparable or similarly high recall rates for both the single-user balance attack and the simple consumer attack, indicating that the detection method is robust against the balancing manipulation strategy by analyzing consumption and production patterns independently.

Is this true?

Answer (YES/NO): YES